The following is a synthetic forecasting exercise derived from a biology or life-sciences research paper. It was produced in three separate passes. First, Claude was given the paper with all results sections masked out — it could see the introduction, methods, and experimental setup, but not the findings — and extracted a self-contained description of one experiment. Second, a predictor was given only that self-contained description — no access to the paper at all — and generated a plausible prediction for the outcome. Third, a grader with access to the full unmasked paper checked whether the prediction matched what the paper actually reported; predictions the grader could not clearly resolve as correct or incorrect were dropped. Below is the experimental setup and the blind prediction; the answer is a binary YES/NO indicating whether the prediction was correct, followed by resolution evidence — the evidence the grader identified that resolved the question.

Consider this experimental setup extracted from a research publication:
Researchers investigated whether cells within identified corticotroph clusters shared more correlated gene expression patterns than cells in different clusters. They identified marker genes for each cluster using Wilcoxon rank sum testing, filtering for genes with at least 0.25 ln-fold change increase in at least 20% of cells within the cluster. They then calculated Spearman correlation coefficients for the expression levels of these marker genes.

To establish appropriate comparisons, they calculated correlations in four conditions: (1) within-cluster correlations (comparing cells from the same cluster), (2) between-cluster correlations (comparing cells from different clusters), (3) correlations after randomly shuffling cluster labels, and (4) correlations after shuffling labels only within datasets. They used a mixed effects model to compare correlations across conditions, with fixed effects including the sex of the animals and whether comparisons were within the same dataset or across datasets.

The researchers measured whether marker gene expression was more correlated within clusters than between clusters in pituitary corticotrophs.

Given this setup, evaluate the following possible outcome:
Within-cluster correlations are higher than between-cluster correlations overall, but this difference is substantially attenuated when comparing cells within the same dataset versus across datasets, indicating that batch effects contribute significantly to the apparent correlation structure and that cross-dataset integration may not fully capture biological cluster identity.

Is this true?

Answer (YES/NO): YES